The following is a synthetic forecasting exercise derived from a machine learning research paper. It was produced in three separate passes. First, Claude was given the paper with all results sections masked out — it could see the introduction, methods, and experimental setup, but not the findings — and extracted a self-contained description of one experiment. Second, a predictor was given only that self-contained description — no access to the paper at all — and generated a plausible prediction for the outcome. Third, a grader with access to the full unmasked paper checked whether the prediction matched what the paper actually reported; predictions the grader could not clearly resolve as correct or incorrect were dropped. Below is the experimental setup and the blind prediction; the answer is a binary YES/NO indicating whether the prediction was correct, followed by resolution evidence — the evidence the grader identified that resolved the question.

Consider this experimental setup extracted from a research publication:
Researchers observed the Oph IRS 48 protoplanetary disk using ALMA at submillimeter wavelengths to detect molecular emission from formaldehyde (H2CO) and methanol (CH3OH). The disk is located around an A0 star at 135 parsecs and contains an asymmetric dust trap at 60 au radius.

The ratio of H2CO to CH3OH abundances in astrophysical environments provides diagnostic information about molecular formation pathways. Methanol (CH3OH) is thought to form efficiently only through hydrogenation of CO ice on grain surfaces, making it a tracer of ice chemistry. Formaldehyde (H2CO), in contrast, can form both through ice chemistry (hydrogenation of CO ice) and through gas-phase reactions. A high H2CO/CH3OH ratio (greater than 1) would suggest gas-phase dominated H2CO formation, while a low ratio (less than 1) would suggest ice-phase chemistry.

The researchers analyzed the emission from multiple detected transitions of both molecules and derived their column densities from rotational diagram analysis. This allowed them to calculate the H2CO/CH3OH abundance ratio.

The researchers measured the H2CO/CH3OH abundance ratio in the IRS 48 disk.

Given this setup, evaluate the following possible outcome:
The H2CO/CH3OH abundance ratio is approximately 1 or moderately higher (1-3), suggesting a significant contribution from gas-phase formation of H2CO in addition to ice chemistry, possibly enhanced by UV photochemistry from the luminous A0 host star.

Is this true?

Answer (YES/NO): NO